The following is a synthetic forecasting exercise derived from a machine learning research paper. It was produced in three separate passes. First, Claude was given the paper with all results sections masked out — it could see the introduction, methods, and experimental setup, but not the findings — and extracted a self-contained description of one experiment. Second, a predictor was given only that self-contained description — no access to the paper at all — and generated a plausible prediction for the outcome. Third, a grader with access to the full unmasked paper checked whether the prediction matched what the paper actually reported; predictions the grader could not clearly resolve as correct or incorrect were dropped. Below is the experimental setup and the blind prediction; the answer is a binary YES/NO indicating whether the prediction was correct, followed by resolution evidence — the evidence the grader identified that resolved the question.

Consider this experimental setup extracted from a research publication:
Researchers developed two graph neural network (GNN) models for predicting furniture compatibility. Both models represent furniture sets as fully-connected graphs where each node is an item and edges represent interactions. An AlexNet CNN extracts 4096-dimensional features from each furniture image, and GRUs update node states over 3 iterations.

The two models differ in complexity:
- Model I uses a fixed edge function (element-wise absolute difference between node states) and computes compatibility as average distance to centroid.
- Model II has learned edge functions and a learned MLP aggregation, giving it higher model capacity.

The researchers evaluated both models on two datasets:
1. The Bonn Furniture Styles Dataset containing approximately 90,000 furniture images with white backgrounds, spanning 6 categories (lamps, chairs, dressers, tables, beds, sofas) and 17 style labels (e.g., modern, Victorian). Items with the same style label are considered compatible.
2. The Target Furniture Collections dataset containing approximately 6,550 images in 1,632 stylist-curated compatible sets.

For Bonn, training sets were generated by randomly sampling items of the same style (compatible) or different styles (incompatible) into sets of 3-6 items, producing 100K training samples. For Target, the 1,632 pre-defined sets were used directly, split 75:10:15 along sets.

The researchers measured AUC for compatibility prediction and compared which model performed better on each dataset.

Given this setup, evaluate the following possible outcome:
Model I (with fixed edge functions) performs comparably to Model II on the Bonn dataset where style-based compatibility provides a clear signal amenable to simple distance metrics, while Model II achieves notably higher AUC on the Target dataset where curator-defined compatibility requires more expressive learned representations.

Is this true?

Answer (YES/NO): NO